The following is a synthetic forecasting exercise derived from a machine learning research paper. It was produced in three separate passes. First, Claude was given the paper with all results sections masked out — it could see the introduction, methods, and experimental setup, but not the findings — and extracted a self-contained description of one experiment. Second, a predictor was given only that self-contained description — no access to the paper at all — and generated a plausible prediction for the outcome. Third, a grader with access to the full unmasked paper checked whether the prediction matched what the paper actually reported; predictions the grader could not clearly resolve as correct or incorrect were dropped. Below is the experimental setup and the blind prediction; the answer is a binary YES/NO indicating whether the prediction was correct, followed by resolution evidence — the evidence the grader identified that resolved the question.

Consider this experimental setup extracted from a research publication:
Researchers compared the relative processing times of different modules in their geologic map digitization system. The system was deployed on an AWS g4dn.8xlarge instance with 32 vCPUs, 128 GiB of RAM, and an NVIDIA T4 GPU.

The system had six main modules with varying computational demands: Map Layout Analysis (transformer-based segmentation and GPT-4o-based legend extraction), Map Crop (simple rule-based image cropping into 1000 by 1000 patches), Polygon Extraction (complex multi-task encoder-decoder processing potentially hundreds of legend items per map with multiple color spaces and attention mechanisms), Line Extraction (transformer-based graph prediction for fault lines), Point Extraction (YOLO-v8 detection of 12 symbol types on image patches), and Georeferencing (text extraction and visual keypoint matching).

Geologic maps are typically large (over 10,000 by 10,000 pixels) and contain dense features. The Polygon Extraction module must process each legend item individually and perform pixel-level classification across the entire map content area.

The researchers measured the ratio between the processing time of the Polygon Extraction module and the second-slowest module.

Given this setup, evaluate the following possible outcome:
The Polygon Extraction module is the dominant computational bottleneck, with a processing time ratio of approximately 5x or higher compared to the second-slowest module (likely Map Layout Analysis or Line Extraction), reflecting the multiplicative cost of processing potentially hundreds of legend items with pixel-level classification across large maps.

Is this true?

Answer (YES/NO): YES